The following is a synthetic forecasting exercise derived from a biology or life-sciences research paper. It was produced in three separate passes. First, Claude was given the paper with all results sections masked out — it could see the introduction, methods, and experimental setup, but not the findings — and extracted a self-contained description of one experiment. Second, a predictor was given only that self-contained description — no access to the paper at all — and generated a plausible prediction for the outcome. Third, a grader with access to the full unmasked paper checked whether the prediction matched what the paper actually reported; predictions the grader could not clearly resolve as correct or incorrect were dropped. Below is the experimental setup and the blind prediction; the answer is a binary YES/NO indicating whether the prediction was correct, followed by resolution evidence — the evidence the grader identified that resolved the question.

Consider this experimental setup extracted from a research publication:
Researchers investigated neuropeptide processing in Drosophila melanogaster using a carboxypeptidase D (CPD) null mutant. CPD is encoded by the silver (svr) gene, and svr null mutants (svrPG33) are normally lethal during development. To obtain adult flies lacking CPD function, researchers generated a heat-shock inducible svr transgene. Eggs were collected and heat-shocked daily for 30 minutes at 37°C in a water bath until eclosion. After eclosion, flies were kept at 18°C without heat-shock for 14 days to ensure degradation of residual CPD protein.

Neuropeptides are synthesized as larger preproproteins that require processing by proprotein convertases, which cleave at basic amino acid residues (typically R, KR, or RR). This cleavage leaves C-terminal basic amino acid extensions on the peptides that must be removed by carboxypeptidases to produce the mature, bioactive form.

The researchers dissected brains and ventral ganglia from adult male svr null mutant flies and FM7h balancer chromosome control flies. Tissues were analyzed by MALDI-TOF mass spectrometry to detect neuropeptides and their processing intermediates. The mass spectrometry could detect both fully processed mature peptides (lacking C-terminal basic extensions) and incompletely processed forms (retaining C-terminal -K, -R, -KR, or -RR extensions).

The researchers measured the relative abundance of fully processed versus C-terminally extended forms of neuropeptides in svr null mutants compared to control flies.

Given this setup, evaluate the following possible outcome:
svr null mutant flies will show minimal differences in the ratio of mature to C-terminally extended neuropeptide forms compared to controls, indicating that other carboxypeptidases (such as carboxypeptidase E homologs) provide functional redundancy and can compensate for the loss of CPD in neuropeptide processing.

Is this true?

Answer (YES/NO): NO